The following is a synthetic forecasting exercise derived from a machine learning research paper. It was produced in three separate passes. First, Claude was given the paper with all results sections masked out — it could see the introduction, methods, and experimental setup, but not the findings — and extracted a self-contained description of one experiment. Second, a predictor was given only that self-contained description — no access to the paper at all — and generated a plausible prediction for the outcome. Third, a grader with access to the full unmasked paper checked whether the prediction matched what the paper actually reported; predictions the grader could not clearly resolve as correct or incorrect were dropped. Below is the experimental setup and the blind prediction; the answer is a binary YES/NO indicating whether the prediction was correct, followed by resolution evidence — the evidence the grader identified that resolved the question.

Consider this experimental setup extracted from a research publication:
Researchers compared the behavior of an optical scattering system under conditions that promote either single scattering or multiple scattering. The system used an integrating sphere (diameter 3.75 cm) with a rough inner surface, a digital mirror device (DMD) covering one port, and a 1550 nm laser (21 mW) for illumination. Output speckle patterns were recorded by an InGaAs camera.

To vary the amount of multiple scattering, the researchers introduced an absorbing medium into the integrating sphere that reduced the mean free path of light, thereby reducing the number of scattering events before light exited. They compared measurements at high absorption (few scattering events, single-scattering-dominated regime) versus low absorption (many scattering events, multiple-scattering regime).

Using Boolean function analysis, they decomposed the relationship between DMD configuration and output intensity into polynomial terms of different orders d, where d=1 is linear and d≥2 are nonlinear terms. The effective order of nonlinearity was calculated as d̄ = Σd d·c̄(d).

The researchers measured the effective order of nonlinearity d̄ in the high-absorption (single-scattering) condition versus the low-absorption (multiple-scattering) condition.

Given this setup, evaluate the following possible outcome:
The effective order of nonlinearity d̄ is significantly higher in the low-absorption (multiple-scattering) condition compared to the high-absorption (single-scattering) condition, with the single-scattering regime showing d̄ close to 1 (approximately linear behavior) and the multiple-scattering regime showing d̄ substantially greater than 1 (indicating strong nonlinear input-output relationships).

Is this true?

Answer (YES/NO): NO